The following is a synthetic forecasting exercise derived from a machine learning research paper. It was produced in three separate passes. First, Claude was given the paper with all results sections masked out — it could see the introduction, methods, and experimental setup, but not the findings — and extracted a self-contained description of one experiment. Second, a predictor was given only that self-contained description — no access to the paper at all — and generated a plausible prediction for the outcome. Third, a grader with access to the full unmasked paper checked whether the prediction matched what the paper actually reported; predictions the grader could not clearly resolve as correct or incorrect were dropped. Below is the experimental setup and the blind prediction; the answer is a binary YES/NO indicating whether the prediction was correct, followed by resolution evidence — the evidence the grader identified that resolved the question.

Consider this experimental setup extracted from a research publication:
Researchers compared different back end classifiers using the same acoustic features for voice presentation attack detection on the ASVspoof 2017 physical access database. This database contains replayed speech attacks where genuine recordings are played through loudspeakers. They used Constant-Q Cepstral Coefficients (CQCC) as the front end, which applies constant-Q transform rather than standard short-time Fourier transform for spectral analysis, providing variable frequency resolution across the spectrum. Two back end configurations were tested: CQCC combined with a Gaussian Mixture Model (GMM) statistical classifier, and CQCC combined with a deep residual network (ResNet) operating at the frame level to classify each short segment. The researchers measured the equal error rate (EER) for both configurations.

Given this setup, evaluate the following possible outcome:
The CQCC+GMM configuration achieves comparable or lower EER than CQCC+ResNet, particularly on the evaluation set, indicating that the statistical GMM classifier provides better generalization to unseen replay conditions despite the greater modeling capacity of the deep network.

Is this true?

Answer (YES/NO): NO